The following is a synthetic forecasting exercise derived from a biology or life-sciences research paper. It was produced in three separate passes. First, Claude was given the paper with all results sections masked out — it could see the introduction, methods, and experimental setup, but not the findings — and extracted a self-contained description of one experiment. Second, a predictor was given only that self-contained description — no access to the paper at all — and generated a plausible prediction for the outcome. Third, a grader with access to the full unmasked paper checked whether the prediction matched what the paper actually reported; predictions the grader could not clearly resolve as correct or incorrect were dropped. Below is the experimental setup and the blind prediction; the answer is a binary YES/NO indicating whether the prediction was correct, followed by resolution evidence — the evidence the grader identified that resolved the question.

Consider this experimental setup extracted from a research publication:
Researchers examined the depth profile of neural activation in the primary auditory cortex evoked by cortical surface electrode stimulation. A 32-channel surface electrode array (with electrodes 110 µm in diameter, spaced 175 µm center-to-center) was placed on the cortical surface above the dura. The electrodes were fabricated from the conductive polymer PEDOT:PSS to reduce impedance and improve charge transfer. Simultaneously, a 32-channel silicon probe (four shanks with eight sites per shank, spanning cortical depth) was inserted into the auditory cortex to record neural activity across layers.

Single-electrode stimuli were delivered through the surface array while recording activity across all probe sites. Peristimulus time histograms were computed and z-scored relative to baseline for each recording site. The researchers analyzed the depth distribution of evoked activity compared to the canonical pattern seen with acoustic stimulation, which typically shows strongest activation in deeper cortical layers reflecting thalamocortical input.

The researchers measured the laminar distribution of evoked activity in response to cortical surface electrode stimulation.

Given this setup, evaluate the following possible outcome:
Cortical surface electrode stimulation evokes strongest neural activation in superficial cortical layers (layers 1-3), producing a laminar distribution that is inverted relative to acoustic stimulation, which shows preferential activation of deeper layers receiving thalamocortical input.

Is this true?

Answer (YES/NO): NO